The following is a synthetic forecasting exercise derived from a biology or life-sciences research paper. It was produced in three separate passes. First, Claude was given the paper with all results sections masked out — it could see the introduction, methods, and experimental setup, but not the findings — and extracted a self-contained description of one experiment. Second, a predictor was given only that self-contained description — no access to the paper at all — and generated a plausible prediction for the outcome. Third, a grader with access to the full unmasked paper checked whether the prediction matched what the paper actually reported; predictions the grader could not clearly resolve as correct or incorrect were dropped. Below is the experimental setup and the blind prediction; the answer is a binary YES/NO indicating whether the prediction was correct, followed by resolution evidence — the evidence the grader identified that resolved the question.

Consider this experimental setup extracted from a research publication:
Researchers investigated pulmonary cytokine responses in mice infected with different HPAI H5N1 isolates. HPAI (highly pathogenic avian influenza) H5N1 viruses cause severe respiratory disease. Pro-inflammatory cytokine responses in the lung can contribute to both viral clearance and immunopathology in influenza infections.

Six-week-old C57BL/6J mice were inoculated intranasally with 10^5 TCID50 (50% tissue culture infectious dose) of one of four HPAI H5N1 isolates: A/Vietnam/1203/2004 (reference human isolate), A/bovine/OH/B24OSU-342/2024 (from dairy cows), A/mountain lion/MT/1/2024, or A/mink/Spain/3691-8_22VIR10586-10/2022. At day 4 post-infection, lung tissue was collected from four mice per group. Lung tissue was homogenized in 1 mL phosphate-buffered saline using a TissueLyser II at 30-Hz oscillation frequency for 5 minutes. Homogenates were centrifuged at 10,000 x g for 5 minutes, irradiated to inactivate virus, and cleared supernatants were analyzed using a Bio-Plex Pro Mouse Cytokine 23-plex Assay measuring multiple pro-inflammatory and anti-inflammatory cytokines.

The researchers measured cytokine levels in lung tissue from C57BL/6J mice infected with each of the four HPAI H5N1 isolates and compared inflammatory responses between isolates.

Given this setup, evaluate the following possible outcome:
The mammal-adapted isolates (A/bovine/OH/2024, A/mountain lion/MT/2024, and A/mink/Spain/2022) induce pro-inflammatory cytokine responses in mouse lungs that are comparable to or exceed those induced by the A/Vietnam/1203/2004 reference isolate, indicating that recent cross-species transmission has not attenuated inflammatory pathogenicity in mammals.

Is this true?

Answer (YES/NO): YES